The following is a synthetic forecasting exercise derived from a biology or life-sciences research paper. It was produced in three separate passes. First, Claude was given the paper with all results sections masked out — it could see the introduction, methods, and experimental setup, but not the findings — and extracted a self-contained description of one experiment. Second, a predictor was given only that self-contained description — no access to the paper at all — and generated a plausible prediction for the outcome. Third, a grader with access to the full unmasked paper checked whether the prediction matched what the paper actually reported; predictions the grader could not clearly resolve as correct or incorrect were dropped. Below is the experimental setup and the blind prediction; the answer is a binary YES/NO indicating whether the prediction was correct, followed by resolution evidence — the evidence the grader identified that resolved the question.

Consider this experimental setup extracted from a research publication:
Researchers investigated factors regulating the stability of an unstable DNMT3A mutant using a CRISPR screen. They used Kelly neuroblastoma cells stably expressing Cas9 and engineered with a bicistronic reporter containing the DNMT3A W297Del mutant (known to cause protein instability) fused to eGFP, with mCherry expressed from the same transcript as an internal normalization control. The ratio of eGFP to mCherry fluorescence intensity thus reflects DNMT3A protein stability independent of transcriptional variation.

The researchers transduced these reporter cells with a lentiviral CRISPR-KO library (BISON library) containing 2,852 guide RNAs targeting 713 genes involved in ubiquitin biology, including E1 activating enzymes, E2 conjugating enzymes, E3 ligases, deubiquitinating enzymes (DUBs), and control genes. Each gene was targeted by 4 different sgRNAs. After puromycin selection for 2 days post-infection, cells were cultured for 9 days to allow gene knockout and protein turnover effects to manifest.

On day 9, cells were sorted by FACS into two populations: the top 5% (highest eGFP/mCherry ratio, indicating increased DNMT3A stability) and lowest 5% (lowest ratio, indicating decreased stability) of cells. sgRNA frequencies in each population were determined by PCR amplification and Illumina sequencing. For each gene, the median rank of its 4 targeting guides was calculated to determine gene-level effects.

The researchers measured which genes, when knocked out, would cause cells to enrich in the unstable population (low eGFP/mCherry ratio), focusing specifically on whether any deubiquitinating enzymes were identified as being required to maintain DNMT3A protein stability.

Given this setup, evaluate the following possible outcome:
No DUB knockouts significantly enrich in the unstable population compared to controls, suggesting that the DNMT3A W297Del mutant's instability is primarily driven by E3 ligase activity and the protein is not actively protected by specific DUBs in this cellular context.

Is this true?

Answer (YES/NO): NO